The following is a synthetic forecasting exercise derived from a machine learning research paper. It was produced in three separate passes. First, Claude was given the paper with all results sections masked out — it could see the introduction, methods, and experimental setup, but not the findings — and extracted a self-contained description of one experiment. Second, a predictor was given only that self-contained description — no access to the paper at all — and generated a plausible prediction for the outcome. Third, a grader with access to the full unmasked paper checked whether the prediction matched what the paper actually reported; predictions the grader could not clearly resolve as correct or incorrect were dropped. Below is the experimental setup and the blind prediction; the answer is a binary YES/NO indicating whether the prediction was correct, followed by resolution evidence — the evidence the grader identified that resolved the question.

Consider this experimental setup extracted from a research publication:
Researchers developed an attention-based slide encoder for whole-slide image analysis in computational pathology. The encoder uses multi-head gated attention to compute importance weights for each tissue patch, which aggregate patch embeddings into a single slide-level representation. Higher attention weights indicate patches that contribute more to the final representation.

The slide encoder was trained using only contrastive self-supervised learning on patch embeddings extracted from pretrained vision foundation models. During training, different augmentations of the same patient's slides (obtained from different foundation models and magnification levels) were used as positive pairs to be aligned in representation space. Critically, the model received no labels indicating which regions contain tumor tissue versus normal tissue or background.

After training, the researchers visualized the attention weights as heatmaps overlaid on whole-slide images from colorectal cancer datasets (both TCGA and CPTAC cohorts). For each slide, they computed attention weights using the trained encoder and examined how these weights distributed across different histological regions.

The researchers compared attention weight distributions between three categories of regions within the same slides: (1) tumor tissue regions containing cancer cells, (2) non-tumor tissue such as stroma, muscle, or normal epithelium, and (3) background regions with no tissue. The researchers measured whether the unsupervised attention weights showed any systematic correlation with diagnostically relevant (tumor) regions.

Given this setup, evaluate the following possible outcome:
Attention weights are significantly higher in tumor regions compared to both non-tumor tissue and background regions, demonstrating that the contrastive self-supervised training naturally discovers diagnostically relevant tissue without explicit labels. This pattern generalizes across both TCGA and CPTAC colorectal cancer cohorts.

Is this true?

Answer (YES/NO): YES